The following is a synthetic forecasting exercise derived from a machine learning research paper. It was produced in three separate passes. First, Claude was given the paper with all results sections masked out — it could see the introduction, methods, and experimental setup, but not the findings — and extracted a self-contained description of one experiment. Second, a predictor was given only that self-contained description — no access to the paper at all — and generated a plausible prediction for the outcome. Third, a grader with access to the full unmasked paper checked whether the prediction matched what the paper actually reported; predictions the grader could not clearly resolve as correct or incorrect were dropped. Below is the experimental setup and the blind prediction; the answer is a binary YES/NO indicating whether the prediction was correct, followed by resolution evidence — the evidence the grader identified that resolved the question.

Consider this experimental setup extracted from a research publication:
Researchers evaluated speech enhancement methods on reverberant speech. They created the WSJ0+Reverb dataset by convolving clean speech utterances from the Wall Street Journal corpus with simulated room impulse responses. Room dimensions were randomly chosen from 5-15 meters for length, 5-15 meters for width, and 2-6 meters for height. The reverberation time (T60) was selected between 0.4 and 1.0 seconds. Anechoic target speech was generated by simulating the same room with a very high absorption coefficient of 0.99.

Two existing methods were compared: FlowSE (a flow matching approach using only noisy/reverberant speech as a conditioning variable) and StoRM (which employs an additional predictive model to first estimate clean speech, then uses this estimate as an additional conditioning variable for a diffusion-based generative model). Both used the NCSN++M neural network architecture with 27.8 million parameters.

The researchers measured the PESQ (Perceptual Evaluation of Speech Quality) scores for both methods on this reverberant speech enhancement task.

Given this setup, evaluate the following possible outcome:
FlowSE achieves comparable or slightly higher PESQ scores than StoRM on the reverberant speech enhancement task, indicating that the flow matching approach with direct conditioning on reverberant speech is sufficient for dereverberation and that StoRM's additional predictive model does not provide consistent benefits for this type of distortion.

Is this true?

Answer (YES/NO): YES